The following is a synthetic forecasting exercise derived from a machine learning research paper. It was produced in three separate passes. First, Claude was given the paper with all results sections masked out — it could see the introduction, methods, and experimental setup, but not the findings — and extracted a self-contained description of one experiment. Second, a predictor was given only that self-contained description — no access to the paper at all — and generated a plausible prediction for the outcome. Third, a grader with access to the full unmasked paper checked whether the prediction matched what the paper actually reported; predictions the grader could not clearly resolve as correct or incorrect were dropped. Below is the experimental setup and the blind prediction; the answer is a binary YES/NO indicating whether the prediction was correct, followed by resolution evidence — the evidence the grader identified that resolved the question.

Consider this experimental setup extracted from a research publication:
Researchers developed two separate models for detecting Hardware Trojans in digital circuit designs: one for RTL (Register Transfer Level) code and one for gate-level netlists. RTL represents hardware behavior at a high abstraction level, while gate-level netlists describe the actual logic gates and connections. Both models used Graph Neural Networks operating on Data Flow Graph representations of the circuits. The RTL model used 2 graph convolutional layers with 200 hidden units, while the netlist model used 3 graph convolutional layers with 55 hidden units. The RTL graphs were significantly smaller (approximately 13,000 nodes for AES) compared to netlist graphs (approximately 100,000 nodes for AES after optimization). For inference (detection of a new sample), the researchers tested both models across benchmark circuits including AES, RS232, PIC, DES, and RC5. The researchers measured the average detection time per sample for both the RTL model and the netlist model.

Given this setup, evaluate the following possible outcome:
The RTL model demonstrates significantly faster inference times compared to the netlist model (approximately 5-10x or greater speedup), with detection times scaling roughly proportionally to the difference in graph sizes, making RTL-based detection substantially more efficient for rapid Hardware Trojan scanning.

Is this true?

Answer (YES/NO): NO